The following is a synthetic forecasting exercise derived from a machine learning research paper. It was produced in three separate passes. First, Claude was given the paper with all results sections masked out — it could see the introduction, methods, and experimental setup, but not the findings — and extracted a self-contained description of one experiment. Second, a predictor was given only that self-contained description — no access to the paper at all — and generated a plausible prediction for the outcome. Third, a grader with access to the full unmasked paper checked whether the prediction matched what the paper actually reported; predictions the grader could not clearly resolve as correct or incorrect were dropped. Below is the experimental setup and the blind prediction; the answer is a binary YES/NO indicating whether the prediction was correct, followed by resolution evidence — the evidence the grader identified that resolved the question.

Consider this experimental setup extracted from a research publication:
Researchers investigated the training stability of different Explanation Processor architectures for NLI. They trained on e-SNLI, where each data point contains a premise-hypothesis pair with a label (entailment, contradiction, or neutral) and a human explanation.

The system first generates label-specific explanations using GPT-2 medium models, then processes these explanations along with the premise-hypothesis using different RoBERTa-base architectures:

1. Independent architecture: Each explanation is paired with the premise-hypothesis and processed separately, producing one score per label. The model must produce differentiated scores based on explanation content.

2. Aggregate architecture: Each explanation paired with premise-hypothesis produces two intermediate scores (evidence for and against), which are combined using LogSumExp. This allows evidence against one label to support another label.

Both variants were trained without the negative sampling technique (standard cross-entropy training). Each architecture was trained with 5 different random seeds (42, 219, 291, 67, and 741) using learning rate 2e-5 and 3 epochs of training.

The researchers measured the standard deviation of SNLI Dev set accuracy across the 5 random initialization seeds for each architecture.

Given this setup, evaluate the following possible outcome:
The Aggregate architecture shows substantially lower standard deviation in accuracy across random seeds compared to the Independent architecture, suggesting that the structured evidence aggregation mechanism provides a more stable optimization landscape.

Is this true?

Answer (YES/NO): YES